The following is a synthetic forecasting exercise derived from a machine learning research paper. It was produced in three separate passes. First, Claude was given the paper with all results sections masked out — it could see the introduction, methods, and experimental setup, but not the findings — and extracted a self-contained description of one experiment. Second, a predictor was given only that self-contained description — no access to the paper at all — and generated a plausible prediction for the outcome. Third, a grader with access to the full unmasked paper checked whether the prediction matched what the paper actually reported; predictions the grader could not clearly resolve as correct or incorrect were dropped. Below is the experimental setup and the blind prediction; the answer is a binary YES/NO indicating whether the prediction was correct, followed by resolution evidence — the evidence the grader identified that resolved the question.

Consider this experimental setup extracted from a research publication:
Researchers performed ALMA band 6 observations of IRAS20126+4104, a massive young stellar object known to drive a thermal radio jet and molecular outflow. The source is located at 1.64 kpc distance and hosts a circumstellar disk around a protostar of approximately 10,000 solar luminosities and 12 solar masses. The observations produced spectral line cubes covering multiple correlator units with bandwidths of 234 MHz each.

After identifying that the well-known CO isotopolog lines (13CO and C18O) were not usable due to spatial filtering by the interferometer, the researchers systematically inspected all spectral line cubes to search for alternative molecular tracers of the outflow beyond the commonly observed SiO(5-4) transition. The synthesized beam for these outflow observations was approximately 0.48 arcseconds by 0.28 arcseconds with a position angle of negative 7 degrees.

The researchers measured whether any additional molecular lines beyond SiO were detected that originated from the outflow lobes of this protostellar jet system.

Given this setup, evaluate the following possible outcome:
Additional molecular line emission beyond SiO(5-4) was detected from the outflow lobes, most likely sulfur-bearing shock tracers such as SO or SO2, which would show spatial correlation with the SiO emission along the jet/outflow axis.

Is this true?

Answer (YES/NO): NO